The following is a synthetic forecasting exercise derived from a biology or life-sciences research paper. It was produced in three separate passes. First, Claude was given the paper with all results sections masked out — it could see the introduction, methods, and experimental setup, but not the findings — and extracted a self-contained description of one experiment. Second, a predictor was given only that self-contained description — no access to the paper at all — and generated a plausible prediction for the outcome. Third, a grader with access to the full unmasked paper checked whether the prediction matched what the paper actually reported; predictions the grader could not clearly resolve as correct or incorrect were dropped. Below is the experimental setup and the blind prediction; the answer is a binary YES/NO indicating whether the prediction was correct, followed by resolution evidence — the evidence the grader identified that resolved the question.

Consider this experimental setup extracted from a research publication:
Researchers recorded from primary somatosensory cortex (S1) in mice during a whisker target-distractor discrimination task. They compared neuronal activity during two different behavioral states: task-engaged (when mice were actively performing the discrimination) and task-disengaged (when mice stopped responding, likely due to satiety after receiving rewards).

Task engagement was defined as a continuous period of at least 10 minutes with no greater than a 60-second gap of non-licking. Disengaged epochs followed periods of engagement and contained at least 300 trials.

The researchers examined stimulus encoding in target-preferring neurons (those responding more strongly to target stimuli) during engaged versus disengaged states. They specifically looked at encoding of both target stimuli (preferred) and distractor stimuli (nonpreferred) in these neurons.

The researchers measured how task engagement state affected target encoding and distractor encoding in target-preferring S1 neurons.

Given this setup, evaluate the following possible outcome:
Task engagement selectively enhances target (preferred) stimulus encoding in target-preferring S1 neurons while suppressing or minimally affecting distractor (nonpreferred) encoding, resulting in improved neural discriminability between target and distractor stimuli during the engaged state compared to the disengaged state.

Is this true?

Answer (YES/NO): YES